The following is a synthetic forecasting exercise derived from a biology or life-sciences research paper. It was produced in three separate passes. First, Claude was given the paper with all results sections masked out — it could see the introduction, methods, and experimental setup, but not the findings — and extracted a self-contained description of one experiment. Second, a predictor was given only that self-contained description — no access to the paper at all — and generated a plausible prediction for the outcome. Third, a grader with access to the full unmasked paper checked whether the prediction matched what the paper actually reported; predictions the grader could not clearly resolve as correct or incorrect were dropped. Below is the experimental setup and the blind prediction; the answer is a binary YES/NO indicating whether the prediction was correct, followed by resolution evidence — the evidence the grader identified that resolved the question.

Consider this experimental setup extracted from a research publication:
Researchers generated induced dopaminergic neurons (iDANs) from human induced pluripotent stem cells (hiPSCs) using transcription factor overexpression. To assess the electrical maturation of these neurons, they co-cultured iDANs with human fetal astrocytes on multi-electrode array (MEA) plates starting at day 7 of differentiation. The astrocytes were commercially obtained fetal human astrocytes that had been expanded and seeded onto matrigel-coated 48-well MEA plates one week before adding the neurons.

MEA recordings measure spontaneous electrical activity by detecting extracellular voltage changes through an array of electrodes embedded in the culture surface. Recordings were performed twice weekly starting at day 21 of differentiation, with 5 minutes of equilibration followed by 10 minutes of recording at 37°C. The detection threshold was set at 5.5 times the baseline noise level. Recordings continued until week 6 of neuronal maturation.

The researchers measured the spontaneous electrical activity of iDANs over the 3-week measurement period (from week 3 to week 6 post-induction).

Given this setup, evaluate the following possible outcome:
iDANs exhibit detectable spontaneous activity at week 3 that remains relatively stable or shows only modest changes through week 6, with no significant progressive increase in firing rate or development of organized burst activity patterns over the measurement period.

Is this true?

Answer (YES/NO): NO